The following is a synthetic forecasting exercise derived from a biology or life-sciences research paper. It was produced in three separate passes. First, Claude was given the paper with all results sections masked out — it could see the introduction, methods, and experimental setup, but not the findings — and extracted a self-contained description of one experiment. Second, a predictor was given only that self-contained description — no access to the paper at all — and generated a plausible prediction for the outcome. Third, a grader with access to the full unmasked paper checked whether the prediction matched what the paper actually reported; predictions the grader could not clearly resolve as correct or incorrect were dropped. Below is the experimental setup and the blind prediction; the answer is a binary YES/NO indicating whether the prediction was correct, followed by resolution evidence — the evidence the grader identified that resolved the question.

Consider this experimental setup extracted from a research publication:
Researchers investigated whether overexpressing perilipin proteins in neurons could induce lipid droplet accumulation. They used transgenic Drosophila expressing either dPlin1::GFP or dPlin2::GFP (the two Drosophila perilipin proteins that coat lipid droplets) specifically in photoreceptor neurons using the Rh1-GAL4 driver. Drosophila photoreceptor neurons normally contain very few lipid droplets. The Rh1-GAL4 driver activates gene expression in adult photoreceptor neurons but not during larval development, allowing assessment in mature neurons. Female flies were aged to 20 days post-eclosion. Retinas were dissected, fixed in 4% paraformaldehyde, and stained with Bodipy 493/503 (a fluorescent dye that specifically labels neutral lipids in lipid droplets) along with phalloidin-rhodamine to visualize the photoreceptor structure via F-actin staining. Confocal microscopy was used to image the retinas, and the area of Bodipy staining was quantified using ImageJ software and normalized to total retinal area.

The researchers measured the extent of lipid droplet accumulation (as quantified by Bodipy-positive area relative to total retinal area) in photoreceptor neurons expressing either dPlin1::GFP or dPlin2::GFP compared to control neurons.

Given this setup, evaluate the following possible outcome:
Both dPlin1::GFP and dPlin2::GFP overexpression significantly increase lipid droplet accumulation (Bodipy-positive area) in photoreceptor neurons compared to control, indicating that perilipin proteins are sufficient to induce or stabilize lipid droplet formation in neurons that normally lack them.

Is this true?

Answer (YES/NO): YES